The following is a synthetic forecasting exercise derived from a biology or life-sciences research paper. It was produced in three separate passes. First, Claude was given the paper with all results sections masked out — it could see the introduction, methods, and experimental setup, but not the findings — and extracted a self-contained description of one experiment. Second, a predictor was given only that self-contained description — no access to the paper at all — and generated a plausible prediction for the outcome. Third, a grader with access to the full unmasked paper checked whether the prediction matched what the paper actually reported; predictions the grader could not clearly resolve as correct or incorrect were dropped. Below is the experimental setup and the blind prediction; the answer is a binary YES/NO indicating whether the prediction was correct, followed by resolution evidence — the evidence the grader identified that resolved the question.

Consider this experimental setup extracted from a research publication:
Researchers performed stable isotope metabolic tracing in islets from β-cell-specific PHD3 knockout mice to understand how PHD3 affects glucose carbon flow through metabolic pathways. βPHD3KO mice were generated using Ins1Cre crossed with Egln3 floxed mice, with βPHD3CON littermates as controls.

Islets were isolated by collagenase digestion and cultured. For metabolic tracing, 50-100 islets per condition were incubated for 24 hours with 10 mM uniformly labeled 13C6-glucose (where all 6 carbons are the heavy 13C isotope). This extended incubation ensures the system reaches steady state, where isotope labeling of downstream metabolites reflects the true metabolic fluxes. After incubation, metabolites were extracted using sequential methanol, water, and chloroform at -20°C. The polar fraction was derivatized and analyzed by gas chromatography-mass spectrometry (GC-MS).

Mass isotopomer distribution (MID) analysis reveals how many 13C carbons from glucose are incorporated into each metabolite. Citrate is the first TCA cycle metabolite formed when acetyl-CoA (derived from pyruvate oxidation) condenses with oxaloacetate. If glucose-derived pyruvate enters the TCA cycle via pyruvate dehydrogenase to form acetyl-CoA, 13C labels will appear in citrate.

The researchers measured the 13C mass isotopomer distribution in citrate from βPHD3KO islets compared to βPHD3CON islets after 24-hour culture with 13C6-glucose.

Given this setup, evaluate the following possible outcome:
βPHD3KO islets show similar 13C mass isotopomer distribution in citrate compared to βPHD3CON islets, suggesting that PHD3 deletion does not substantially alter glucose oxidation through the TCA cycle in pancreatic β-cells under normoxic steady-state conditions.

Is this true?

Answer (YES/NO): YES